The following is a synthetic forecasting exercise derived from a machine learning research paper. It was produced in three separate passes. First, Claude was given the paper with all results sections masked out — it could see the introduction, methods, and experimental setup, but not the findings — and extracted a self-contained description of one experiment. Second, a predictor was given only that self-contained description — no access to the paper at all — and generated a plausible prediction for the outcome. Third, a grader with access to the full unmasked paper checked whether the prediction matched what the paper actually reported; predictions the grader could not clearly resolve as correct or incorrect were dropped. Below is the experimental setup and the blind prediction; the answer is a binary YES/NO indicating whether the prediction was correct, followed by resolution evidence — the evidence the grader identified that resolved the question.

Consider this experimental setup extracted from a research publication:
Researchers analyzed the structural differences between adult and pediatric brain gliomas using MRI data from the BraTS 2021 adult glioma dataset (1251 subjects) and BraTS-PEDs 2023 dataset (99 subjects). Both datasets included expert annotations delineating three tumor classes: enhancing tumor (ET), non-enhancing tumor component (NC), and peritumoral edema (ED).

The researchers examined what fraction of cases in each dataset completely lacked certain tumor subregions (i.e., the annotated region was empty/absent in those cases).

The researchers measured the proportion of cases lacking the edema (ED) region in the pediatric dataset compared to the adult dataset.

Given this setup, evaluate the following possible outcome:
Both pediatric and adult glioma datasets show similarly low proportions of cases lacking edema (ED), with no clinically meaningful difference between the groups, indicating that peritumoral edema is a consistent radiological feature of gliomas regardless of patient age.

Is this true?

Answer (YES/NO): NO